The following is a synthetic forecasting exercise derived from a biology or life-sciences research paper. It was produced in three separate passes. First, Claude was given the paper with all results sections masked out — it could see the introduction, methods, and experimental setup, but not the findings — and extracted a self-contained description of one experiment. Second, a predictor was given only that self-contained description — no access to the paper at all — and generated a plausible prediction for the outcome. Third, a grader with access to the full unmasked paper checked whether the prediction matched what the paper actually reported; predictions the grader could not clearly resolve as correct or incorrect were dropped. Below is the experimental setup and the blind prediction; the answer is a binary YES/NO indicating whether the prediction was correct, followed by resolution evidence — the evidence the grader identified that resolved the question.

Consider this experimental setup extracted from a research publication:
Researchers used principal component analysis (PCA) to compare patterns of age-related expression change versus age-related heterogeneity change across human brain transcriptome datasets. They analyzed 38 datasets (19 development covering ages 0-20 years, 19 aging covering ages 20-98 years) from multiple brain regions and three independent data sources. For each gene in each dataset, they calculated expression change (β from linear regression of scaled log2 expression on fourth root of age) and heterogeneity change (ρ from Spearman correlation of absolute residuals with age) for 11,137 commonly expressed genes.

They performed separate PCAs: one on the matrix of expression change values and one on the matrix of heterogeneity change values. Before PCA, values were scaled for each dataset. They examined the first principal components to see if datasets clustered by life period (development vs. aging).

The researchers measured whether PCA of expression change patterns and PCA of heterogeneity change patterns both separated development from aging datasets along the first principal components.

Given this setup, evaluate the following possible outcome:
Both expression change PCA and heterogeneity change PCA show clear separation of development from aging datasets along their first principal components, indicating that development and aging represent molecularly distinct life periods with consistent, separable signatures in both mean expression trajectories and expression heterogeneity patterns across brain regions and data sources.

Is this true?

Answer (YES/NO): YES